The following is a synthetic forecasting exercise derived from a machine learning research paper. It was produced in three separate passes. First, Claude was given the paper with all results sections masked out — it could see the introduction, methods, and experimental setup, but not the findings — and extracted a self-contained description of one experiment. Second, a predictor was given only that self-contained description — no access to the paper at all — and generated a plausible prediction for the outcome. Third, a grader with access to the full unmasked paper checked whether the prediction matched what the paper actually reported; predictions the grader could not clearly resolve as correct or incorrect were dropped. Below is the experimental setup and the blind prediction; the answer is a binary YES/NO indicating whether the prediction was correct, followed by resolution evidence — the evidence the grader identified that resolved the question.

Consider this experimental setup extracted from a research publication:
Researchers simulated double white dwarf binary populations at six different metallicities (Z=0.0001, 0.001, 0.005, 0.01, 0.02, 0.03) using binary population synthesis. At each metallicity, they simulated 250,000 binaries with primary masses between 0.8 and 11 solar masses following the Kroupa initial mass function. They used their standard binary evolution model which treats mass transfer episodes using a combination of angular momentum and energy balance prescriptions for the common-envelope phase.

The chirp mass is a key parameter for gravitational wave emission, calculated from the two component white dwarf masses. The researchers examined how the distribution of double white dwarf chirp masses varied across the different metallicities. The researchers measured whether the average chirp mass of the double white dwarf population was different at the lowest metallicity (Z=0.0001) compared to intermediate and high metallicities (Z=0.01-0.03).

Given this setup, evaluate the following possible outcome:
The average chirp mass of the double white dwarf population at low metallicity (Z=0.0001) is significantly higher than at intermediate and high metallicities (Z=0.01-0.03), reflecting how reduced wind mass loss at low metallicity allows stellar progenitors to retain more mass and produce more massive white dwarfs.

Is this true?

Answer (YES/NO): NO